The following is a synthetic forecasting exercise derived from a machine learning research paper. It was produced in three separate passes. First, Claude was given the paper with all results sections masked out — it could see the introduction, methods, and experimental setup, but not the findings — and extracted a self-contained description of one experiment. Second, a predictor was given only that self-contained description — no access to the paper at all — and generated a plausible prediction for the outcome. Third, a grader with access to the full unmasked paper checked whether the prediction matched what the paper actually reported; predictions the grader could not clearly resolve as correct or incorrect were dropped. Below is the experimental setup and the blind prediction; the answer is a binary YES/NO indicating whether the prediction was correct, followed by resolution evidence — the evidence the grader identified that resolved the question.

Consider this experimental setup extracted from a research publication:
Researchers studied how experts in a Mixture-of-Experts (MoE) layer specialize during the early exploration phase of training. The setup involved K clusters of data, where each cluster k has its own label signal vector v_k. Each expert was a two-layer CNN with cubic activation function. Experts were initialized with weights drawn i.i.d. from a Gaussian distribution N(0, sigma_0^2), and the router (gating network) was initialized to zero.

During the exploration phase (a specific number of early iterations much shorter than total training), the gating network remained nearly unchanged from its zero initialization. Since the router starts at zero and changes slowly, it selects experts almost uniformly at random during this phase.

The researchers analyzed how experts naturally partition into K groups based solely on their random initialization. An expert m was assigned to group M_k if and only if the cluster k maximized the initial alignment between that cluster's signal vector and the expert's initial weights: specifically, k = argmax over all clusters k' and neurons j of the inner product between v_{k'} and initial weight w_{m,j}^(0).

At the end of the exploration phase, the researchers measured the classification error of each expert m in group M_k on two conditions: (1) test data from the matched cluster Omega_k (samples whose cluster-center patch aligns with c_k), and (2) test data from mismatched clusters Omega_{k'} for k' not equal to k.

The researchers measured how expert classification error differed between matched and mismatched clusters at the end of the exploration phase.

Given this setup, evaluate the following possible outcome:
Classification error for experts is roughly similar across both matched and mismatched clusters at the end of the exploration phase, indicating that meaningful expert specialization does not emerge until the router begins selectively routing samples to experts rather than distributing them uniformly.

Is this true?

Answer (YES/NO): NO